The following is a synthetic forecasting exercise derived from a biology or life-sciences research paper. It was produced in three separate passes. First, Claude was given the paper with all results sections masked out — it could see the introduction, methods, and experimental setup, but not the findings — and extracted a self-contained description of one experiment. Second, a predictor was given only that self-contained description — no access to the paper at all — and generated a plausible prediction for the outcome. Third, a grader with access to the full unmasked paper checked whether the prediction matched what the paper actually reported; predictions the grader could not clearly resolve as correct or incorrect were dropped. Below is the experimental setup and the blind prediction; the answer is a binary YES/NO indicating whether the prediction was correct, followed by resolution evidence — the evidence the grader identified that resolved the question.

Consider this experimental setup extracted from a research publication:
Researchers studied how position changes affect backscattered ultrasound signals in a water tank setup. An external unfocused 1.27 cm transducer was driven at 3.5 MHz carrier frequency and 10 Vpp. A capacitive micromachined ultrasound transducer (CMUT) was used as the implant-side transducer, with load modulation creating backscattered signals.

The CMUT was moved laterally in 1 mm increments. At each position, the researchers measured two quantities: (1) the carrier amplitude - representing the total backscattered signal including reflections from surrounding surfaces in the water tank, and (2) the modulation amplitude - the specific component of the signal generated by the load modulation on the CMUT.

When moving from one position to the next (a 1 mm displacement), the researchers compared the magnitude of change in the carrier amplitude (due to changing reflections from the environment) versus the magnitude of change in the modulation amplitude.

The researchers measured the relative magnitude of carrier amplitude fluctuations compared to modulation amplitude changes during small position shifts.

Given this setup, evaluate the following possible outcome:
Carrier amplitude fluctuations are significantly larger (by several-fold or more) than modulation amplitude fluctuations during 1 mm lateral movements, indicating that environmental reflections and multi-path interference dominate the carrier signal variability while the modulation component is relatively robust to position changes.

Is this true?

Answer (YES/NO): YES